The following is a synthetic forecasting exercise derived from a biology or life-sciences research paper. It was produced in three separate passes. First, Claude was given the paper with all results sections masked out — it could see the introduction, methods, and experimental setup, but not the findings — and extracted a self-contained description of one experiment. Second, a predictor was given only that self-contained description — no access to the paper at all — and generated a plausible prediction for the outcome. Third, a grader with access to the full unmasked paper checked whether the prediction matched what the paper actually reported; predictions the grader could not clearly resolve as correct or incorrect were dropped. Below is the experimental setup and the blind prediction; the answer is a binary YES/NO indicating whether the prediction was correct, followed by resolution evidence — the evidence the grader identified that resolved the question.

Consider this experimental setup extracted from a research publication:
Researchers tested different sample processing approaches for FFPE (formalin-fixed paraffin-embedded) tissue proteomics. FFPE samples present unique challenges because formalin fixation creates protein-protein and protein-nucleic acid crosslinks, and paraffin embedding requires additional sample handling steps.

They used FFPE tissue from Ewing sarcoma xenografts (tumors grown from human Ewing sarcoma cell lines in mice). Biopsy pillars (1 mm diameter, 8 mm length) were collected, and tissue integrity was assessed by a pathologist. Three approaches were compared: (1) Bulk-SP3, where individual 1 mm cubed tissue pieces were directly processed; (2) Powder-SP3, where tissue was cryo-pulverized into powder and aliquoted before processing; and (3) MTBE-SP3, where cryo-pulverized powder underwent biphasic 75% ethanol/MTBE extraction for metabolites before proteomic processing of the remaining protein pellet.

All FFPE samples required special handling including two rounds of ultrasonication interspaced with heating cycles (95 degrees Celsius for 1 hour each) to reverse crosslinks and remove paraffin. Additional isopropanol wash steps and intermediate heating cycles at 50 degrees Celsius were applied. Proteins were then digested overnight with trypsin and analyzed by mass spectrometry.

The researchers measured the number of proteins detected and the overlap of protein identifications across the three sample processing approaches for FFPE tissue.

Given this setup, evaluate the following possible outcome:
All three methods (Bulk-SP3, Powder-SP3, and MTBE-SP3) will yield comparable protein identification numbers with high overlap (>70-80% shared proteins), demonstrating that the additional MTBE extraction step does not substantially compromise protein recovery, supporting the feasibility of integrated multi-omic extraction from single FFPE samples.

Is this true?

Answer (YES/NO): YES